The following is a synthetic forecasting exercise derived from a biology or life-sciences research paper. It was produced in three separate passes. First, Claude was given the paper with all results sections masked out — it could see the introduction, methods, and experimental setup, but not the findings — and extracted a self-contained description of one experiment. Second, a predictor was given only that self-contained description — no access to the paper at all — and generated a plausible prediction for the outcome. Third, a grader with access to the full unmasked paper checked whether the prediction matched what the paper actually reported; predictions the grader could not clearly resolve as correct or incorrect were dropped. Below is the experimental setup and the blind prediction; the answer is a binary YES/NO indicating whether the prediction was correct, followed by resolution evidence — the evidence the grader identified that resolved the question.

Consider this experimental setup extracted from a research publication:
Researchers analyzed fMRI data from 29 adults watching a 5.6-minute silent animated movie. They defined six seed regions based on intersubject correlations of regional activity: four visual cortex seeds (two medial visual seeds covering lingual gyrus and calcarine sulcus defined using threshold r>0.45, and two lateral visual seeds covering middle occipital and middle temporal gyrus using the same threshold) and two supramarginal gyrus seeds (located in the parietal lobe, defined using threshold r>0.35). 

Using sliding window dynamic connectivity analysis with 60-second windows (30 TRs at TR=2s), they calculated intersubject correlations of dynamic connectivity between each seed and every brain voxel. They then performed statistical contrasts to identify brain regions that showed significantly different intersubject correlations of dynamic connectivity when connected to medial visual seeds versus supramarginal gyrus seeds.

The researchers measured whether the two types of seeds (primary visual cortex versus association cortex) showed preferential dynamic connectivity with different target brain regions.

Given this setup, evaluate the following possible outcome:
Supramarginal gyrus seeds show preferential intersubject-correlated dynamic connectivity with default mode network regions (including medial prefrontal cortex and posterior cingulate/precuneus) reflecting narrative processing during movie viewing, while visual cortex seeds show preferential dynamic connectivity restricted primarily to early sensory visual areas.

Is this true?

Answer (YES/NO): NO